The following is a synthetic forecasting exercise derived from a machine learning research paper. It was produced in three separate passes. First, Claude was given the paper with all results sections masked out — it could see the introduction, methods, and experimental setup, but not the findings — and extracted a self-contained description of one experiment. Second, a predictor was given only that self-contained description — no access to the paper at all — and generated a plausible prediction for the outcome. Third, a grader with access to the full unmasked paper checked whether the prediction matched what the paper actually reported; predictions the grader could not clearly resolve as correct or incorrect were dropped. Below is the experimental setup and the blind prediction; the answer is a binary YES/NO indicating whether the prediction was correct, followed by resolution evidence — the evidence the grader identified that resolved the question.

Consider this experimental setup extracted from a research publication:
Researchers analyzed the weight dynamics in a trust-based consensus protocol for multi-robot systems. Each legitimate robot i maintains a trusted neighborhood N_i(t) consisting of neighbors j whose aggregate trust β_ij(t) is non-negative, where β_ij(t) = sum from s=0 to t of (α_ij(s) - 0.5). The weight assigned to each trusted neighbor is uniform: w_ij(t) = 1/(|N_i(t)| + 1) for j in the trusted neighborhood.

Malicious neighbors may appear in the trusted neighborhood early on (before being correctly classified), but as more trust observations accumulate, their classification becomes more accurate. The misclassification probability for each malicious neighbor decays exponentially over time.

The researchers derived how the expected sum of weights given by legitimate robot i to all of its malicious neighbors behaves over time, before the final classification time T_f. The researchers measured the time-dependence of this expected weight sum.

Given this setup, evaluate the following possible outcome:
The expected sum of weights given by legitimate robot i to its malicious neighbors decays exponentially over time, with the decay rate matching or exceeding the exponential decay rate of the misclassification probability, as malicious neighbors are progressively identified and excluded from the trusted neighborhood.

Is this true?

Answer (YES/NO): YES